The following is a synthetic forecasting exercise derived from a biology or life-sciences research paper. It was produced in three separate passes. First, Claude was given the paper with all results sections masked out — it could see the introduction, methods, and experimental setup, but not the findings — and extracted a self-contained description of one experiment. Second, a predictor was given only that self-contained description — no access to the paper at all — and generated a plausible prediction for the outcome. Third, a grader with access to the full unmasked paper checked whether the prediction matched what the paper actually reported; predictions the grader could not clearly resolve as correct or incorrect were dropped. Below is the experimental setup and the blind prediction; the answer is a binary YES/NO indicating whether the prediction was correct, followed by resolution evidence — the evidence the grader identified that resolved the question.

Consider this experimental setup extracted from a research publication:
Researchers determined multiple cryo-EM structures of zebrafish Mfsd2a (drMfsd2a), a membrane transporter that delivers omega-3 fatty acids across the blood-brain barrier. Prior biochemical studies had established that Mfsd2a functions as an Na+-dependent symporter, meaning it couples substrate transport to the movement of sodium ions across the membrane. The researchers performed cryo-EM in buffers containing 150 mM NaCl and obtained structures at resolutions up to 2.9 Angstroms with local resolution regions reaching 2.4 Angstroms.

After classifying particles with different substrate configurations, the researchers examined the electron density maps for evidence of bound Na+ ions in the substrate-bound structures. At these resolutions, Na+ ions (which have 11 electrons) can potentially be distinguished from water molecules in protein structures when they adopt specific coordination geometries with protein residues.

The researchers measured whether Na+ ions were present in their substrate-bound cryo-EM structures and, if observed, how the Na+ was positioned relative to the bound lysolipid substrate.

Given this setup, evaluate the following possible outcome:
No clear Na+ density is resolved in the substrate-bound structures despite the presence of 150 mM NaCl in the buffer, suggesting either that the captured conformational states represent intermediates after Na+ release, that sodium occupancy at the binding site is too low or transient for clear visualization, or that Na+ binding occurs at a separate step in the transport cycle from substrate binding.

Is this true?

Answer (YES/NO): NO